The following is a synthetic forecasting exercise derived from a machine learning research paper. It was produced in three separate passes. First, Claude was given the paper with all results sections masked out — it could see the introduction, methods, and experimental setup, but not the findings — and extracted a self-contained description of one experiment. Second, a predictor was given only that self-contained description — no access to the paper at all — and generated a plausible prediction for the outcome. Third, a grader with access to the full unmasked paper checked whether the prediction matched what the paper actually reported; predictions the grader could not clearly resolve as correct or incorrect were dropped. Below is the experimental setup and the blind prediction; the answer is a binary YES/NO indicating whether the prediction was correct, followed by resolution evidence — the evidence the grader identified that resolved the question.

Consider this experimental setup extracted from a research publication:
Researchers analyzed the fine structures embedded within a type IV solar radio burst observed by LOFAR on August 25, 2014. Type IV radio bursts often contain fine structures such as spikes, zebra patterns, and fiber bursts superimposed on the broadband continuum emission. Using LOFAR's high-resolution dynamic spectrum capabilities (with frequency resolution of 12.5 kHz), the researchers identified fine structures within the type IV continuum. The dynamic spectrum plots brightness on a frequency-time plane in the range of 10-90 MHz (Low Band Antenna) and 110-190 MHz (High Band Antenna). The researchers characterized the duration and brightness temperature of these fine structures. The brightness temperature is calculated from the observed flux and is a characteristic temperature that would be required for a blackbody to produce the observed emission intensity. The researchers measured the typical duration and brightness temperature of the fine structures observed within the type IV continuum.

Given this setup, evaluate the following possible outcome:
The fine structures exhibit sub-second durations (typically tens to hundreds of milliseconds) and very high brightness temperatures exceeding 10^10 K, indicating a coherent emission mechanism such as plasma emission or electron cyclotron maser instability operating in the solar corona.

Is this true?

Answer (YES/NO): NO